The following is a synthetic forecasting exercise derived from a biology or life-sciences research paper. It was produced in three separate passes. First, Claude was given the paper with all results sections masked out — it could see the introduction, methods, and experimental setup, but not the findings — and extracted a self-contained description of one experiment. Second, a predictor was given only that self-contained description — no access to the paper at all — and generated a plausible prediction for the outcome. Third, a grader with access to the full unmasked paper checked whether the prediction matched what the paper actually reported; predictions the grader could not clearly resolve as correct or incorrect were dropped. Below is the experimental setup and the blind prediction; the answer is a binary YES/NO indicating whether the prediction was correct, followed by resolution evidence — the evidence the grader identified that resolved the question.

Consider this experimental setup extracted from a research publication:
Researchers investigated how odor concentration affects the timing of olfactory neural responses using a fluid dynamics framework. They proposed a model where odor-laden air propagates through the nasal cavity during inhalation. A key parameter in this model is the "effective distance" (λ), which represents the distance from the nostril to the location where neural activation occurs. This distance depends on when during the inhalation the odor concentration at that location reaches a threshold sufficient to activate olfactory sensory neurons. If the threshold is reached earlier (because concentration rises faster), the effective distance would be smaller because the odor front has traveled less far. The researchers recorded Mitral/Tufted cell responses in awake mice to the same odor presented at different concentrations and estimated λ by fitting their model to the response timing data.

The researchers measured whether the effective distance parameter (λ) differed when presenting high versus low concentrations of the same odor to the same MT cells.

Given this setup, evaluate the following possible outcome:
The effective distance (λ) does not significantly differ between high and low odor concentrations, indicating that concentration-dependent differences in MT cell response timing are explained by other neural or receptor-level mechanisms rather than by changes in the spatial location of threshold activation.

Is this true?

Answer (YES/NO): NO